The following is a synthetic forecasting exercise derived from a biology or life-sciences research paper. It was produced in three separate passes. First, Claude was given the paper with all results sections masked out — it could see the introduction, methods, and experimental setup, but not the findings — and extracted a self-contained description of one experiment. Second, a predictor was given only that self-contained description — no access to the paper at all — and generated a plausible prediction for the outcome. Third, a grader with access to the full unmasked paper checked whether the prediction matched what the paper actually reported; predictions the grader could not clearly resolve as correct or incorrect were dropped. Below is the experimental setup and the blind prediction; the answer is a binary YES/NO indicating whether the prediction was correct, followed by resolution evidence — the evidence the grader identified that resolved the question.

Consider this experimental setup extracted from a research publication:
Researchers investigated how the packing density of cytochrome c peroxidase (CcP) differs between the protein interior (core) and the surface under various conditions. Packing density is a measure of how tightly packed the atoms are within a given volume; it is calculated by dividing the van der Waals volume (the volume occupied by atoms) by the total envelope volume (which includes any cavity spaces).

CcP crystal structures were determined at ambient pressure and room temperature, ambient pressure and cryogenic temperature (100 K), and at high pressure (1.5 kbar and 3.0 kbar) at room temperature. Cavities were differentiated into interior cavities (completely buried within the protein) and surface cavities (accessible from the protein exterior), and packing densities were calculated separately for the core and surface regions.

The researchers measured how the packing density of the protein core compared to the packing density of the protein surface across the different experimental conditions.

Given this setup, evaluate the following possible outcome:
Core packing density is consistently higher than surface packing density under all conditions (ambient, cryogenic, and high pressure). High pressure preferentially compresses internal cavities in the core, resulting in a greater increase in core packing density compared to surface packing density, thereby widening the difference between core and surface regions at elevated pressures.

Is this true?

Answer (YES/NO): NO